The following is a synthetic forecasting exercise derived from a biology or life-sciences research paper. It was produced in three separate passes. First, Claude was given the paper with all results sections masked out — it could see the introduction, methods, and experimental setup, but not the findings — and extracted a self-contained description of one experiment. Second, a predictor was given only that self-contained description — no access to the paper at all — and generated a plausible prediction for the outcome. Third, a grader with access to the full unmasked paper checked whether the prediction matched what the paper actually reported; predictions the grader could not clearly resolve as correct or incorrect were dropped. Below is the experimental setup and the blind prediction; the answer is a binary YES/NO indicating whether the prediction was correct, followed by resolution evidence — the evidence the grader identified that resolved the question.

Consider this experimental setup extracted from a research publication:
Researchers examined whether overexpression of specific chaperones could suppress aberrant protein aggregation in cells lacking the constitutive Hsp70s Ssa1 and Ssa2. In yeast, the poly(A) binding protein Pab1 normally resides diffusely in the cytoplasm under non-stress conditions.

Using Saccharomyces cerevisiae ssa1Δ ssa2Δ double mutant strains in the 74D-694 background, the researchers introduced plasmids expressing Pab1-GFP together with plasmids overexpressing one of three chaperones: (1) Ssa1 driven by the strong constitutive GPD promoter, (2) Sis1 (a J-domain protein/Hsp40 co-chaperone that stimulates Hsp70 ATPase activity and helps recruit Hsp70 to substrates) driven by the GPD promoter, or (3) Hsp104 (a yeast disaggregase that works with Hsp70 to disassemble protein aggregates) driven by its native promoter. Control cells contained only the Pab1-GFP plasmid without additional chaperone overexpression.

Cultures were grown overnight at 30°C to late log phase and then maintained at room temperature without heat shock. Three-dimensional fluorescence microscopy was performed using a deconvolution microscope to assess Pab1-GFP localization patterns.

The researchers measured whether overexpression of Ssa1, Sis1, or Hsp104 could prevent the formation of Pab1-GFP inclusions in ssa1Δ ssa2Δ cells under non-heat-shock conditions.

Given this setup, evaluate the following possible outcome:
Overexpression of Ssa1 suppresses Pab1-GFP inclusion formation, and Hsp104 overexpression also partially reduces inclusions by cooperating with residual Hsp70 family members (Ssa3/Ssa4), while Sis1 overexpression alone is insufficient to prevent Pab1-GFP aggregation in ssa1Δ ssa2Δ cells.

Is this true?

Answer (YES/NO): NO